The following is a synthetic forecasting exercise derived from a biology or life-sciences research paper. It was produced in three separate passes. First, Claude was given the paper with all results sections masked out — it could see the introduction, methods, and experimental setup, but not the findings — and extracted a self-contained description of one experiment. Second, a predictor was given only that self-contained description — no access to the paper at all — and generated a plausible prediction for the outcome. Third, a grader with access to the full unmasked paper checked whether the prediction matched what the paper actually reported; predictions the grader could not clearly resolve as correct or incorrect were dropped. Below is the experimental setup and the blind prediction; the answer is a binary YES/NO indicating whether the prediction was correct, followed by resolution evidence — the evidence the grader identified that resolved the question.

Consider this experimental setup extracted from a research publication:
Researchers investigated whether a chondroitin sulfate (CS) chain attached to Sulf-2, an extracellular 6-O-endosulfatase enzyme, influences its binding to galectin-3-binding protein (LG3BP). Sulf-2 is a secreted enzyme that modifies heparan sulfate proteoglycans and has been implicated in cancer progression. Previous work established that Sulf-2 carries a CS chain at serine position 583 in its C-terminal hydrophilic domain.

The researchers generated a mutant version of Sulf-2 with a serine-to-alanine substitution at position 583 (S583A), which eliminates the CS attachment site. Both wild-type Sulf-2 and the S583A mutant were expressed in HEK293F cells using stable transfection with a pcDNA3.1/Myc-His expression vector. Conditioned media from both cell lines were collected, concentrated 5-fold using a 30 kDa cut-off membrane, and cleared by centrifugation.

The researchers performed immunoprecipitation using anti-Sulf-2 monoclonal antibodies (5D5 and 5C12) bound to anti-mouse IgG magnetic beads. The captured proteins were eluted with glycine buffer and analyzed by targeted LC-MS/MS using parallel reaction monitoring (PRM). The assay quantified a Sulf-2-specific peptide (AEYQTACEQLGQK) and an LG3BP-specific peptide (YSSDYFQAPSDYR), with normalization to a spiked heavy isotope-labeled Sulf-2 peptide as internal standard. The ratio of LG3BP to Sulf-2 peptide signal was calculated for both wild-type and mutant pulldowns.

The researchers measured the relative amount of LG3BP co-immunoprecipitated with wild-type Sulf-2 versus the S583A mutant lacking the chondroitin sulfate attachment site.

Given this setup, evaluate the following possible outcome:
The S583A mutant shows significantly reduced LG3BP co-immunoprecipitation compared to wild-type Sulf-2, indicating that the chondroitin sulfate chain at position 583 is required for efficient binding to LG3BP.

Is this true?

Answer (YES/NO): NO